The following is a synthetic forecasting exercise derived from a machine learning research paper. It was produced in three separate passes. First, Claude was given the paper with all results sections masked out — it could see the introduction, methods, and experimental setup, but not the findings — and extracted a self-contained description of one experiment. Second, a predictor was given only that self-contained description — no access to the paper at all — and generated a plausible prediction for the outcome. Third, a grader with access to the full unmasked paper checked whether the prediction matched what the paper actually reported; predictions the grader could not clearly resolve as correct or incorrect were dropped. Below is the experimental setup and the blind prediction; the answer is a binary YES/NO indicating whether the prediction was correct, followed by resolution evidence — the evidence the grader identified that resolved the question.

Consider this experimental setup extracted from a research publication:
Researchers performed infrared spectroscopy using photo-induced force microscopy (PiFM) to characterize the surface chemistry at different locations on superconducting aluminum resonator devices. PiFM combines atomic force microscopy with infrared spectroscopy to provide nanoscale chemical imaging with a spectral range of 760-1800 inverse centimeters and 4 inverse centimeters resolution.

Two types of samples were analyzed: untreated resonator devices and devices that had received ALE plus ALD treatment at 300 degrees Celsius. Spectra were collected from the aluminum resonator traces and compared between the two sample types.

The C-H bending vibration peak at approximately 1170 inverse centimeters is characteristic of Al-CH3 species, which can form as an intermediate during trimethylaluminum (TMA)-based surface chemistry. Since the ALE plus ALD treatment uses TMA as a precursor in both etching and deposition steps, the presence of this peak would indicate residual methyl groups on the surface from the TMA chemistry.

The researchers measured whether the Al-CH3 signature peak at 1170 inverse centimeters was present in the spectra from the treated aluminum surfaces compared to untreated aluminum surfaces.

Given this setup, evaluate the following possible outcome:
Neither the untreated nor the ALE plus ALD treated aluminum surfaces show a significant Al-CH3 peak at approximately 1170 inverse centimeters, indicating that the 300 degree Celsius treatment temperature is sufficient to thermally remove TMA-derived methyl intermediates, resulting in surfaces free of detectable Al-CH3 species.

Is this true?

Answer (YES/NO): NO